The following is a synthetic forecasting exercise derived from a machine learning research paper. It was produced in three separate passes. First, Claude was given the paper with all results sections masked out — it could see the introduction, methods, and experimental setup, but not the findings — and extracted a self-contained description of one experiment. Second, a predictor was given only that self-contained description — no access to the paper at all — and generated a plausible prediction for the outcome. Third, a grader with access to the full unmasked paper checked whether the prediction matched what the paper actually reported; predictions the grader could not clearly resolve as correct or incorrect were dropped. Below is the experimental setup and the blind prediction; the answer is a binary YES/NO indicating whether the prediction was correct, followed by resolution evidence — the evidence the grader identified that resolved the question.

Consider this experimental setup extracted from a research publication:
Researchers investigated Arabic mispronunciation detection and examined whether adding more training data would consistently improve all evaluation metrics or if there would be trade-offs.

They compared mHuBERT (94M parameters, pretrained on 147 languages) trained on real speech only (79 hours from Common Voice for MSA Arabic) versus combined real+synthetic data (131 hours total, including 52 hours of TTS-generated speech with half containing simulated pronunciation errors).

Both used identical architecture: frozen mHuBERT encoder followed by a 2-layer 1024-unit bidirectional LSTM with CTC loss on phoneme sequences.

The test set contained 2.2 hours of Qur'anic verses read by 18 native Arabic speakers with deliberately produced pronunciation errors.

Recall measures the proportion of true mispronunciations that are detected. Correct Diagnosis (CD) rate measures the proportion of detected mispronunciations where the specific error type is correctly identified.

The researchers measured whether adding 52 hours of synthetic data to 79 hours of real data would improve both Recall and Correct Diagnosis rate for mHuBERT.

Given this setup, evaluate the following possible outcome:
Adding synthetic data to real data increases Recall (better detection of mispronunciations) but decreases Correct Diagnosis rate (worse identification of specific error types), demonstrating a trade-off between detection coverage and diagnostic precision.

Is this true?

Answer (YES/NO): NO